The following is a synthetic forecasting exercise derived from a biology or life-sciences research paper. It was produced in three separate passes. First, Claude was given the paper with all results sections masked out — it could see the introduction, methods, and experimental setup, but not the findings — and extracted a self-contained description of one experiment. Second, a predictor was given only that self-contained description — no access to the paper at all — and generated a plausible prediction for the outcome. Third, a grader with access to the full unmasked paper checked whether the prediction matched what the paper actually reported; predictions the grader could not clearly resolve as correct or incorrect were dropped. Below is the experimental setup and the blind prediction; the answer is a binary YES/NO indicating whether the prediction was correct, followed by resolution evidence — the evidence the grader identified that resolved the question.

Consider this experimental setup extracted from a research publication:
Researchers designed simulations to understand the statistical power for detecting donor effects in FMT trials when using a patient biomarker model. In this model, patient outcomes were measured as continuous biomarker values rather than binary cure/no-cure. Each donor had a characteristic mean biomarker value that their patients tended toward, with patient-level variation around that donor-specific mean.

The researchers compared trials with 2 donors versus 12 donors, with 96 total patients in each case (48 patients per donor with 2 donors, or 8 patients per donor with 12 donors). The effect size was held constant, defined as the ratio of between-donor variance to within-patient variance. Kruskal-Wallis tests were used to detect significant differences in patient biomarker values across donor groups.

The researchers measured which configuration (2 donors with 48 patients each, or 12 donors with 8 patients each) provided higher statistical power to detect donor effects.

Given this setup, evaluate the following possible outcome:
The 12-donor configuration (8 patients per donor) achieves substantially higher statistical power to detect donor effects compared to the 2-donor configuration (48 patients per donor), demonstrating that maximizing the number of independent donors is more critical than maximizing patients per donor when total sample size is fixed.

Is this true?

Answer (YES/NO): NO